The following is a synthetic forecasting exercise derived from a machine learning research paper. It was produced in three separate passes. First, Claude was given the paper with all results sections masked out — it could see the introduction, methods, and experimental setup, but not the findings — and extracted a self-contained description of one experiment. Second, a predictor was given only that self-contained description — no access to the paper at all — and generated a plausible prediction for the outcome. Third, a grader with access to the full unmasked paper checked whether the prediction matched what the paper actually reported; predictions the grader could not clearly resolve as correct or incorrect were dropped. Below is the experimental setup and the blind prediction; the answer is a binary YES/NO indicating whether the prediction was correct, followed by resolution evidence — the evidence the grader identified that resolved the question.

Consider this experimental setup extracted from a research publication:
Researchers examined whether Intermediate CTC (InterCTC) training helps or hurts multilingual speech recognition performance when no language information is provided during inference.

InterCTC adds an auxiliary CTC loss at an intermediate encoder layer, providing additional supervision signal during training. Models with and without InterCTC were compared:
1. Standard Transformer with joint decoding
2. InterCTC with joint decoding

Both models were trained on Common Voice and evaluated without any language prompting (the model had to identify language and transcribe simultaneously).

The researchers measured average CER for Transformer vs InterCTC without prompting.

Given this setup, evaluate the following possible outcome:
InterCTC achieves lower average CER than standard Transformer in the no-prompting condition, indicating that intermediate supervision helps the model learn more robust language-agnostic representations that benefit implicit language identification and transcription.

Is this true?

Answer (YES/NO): NO